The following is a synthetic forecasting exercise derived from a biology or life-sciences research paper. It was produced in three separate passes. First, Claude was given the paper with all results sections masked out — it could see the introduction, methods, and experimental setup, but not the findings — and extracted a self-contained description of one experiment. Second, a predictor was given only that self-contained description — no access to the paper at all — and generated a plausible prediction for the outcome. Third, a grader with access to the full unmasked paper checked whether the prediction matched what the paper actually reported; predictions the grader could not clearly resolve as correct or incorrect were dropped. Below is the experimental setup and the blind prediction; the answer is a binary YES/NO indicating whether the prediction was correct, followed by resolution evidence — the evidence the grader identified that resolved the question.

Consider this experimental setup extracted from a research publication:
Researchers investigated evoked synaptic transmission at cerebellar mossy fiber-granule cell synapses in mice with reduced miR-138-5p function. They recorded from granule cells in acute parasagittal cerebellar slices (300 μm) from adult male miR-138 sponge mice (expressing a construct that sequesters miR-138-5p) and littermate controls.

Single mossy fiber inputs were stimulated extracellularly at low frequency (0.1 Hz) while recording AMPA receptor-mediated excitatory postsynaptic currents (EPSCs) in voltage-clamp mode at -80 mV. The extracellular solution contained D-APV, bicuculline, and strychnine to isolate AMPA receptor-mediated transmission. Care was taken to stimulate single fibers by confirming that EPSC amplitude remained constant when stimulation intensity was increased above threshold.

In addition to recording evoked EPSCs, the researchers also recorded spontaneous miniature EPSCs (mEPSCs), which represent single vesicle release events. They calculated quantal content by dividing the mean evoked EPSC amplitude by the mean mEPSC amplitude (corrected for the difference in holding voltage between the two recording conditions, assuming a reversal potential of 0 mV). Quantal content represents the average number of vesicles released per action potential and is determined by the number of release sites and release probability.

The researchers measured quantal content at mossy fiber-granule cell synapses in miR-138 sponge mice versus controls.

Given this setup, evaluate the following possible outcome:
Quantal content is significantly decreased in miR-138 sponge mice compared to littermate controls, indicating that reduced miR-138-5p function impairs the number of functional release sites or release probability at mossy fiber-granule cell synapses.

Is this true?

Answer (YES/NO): NO